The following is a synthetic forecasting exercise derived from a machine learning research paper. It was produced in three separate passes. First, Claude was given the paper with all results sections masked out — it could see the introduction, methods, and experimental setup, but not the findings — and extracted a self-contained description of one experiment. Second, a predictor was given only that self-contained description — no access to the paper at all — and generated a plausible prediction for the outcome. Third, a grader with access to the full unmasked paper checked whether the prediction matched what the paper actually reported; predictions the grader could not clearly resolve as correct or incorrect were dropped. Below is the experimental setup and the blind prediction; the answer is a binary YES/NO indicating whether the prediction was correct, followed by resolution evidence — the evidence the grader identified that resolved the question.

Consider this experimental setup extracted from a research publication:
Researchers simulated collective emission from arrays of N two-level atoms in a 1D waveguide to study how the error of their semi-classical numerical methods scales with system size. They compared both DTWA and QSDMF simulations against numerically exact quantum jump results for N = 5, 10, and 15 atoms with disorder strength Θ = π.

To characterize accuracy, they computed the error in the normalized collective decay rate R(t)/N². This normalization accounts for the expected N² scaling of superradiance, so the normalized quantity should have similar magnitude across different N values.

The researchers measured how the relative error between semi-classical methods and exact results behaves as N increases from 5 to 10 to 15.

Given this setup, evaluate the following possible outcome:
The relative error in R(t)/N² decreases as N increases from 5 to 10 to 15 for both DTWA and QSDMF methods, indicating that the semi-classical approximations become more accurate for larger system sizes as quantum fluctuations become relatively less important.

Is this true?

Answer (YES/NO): YES